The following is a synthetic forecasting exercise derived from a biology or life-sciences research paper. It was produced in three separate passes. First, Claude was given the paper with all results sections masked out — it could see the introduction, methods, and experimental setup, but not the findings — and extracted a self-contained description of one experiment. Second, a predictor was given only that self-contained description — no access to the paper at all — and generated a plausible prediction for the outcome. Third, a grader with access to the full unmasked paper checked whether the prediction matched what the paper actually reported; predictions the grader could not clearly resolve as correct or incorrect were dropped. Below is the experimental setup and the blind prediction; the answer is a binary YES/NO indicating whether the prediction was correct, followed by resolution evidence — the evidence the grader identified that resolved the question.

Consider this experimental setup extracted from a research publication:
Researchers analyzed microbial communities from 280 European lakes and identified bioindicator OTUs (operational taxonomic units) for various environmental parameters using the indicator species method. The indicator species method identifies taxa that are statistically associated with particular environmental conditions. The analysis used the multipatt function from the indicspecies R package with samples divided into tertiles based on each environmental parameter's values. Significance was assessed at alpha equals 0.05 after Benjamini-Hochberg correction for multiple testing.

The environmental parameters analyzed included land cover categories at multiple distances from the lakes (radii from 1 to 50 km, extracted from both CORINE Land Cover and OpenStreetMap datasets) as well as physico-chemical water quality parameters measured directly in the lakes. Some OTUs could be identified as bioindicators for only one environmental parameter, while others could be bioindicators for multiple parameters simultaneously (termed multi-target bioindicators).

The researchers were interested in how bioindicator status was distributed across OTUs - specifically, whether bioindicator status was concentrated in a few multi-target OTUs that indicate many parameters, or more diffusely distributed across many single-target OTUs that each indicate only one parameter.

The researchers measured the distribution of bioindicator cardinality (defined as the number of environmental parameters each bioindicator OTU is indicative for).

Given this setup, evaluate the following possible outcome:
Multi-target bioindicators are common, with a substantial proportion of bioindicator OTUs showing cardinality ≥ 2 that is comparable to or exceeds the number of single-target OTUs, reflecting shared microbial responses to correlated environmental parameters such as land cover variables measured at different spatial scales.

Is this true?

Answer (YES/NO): YES